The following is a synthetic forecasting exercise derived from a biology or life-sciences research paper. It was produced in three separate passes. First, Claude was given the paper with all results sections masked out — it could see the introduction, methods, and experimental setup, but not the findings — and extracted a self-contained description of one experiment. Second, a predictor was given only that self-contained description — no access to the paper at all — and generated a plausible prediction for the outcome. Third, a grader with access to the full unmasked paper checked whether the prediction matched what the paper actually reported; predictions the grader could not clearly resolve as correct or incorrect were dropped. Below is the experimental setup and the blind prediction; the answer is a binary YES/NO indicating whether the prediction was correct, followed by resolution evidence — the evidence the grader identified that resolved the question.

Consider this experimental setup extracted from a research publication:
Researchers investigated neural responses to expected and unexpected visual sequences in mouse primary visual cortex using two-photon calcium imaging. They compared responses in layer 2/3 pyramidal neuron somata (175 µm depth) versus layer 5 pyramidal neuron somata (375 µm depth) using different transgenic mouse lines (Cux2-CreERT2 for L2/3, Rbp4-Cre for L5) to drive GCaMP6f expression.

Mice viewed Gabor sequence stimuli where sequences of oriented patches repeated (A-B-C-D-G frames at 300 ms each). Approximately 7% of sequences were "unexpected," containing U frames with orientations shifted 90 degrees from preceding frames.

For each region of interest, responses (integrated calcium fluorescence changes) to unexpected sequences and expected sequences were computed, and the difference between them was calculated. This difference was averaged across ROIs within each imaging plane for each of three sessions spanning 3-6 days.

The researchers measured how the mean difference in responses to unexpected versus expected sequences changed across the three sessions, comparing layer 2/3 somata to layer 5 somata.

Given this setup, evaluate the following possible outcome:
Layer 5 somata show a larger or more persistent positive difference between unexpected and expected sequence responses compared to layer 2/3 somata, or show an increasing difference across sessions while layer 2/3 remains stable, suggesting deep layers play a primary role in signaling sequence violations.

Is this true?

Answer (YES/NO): NO